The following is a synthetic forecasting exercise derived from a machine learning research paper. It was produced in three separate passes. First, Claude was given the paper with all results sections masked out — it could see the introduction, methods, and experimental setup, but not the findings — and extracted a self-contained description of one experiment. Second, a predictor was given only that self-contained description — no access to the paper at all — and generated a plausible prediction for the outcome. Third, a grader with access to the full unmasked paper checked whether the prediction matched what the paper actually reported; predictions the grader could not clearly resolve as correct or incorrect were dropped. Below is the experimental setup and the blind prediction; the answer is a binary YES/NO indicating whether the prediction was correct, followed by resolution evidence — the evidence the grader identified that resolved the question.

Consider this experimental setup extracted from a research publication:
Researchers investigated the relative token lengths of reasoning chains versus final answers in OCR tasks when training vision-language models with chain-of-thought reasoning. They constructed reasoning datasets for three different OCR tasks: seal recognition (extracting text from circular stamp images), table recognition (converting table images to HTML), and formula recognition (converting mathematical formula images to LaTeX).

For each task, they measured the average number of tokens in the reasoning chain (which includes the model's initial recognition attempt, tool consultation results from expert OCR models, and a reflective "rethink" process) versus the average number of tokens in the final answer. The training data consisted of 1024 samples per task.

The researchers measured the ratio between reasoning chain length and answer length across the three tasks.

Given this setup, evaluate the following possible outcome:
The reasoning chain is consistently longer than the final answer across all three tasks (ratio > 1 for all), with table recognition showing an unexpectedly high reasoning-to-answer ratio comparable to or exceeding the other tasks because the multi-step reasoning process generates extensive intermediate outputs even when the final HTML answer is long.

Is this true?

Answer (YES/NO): NO